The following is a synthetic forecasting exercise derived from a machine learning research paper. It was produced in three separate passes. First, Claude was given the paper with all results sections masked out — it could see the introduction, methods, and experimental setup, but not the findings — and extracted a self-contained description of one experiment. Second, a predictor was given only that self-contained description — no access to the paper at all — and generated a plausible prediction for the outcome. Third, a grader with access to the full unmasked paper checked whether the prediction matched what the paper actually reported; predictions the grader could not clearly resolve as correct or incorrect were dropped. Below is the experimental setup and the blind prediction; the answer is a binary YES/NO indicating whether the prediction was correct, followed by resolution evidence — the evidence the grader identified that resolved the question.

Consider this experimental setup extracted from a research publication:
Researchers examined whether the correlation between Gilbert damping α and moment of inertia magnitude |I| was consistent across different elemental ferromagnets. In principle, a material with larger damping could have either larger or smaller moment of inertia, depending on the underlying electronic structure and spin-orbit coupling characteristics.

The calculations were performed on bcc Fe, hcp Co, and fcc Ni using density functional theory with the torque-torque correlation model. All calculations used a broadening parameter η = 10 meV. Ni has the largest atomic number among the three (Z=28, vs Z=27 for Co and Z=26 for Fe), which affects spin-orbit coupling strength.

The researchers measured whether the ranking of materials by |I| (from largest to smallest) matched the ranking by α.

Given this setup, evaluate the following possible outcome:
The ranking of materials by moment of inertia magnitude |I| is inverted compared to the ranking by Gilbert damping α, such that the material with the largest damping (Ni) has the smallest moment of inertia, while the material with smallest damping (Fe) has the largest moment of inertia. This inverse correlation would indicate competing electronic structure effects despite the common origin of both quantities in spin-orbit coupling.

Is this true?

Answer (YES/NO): NO